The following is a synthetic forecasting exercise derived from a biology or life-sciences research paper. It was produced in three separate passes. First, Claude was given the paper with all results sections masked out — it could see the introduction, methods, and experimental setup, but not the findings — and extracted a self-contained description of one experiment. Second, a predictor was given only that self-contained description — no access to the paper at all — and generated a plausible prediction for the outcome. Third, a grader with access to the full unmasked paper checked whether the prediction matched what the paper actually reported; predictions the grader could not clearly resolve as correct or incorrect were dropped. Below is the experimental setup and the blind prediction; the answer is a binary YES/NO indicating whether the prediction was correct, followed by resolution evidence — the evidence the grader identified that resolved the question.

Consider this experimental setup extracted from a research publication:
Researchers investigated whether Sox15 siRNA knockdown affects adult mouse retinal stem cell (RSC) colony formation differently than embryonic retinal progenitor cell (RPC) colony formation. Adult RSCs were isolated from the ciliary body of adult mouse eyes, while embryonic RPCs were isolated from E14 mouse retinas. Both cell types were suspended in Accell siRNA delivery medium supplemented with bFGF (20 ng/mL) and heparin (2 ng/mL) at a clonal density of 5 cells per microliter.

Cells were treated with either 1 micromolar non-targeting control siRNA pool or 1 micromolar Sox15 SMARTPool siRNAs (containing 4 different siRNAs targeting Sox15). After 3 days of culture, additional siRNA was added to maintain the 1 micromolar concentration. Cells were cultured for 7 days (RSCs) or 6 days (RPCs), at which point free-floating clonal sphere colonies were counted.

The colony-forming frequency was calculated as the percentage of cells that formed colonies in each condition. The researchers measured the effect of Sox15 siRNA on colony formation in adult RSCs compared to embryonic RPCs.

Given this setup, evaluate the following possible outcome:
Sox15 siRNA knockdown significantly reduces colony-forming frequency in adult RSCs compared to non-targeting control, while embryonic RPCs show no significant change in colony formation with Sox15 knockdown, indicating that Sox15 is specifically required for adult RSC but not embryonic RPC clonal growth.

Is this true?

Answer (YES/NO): NO